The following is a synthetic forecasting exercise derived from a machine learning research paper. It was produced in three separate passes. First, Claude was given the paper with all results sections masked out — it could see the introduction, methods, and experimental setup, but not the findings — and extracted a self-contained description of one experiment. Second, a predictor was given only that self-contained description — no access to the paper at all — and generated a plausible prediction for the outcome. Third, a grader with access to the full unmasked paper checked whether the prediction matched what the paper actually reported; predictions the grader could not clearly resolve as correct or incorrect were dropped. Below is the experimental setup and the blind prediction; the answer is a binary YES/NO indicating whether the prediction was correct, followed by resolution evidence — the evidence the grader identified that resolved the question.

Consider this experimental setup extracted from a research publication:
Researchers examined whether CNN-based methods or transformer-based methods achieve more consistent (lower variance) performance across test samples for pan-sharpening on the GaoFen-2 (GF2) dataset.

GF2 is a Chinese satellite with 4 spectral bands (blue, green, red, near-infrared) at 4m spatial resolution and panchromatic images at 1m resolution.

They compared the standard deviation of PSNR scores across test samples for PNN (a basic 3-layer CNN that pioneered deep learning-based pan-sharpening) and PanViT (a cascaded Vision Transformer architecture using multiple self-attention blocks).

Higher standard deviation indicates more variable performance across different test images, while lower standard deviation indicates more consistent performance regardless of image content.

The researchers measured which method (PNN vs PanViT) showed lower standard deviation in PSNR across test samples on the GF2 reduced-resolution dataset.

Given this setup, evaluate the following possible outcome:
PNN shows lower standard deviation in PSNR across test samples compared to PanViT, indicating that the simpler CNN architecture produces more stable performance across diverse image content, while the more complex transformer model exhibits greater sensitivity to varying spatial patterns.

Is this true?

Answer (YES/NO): NO